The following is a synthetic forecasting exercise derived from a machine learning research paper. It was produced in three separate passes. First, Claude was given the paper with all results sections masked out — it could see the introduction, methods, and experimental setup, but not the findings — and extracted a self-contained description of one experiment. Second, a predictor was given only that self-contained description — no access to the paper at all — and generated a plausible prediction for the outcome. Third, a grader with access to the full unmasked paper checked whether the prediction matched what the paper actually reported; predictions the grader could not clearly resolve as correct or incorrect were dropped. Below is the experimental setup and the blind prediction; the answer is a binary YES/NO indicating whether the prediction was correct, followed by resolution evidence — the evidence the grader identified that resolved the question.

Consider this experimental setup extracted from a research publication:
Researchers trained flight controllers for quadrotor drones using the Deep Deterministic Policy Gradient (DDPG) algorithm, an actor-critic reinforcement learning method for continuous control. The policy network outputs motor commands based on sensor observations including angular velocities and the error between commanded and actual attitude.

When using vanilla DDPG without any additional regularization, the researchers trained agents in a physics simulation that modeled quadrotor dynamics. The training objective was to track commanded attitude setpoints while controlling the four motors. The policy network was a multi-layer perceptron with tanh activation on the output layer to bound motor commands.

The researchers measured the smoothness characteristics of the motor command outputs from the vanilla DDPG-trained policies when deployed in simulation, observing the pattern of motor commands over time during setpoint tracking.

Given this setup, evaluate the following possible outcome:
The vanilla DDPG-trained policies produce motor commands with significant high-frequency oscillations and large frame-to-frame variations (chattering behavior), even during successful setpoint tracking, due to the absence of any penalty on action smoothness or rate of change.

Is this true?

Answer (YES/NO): YES